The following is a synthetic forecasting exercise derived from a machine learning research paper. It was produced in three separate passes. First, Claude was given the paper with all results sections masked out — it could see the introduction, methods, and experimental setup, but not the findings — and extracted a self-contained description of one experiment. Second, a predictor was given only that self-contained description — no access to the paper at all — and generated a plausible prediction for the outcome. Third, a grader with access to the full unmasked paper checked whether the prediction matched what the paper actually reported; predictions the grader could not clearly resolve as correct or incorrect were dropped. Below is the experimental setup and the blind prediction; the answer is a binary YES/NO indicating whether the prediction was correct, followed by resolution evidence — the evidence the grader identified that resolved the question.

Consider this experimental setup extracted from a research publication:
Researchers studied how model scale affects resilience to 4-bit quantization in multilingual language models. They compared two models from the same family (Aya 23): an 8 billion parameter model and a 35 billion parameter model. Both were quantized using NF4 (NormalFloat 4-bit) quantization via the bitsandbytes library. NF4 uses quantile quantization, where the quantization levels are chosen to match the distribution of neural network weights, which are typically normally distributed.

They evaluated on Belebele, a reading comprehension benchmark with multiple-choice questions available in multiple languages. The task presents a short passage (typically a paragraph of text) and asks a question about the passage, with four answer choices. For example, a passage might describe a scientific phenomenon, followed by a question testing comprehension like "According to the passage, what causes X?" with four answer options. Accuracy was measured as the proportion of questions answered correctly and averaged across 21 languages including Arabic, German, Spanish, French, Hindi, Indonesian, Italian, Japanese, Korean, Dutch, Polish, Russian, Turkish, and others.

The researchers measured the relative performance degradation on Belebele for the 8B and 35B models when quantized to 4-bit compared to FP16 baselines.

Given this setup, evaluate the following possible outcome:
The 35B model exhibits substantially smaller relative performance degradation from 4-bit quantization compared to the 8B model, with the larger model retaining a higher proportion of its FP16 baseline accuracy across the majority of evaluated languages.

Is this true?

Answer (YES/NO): YES